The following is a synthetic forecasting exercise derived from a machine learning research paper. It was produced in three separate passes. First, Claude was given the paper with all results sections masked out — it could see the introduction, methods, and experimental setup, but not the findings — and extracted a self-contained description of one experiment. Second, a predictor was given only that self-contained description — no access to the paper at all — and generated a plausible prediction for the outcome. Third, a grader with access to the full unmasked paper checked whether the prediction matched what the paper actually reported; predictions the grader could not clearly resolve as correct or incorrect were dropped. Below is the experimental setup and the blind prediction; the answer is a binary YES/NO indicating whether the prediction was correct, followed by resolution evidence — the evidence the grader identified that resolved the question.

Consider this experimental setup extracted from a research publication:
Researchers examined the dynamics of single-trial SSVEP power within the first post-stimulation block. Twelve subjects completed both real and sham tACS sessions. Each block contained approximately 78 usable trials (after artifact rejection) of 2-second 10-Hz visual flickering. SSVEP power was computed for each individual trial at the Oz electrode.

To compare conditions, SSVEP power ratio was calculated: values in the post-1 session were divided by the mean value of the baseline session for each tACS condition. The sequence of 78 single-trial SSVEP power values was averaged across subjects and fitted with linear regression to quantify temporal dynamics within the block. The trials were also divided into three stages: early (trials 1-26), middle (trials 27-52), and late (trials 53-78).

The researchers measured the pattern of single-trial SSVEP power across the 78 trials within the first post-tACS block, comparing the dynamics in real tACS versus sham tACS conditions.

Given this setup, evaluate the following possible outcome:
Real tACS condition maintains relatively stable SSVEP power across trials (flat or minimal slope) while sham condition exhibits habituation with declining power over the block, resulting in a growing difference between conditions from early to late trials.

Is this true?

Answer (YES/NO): NO